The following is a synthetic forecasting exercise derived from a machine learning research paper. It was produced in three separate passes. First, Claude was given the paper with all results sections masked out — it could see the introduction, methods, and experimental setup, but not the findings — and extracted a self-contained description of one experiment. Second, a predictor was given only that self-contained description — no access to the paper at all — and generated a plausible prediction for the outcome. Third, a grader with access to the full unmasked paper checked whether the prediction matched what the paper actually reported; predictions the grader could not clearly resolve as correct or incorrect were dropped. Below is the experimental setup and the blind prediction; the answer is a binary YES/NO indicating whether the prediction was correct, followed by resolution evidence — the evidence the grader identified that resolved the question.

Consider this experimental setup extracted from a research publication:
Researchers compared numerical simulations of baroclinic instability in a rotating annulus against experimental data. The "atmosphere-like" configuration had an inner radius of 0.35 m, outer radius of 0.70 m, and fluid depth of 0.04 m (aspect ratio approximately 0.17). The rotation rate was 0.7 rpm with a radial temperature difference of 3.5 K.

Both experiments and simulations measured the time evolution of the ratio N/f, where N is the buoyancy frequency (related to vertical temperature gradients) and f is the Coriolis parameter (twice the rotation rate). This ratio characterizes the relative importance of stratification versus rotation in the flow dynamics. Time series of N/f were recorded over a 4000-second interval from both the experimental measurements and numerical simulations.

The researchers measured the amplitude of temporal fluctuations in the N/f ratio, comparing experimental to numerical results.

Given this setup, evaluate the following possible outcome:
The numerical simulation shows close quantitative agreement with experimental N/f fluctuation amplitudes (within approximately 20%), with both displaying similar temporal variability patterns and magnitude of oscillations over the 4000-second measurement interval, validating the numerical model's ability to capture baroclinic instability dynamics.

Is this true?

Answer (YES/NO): NO